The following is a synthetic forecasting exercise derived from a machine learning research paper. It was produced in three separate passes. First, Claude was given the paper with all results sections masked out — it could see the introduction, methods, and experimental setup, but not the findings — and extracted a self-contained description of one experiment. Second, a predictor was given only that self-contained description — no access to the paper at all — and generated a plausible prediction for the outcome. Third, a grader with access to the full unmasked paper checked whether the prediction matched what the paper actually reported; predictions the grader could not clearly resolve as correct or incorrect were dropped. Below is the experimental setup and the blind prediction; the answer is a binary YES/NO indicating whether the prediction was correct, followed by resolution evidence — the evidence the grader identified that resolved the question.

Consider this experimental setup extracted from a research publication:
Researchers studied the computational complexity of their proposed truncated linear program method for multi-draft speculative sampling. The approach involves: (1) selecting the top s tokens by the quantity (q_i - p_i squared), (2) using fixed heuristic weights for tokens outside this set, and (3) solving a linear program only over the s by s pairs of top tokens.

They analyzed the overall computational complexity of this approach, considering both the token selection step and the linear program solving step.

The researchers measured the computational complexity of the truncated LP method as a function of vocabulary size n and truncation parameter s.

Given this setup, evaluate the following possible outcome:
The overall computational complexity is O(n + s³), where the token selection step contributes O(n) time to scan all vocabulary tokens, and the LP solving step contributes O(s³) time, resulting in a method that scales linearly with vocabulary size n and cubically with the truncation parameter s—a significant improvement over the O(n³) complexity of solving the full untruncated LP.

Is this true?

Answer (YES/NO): NO